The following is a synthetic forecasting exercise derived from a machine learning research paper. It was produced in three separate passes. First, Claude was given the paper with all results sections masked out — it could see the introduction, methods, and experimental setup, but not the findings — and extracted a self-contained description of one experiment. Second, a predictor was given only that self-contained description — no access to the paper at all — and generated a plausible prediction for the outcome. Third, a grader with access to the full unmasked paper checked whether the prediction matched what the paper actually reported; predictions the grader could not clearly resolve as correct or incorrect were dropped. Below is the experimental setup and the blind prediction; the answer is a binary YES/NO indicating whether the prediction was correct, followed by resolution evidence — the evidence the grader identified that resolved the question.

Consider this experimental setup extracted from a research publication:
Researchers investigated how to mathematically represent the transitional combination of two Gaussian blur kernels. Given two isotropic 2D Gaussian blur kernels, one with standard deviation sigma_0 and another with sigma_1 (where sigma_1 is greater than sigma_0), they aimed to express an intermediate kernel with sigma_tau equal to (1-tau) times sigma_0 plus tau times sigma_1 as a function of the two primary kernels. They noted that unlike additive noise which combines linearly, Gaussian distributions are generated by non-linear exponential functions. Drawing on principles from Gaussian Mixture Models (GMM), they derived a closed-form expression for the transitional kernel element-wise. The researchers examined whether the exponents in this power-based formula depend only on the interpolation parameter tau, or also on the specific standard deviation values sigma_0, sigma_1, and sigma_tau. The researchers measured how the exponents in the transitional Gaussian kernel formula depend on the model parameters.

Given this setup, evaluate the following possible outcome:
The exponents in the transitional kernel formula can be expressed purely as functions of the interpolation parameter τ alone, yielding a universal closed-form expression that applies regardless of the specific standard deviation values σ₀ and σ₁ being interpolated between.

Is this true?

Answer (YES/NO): NO